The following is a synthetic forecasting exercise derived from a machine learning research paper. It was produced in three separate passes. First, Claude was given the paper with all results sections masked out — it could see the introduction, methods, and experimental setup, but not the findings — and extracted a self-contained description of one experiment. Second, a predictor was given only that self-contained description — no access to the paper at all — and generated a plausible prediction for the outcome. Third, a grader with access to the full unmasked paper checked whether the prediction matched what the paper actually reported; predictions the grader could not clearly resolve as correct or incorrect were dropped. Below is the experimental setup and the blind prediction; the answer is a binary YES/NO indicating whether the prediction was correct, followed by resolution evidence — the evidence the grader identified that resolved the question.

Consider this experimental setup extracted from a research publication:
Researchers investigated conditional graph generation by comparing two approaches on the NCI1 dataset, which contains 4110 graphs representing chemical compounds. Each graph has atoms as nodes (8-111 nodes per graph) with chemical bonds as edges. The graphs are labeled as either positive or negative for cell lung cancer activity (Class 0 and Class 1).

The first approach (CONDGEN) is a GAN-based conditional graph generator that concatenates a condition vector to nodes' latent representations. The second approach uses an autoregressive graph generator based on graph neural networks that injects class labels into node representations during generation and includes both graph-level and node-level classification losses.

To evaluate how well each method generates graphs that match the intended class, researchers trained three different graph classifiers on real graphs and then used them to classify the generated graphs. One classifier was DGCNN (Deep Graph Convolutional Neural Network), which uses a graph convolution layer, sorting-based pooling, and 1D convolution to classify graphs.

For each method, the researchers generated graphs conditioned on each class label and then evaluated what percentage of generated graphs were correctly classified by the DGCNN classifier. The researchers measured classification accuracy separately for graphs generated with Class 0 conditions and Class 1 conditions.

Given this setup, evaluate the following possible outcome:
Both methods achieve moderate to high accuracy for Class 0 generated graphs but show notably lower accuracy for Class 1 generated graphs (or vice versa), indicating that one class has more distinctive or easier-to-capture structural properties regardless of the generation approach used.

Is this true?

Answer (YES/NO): NO